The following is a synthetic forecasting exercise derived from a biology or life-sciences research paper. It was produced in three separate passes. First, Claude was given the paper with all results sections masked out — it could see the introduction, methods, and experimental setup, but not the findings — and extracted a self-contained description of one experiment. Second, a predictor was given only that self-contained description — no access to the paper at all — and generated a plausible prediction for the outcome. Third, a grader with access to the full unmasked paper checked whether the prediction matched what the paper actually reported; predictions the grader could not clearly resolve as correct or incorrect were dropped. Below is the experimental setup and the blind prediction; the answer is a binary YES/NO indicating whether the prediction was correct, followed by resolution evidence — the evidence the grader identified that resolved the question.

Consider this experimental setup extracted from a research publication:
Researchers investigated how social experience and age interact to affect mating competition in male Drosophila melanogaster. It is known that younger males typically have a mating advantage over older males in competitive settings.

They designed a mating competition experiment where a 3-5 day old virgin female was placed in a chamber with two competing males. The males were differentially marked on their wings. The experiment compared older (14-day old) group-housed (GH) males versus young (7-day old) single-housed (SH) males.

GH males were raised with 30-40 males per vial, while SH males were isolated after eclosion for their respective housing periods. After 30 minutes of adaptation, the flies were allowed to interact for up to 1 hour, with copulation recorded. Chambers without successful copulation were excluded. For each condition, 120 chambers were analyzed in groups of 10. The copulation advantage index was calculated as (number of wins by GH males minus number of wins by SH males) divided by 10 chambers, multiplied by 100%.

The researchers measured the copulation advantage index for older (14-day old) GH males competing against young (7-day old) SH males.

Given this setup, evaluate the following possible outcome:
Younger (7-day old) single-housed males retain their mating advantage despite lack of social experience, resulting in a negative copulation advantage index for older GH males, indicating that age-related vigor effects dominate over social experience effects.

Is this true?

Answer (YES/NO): YES